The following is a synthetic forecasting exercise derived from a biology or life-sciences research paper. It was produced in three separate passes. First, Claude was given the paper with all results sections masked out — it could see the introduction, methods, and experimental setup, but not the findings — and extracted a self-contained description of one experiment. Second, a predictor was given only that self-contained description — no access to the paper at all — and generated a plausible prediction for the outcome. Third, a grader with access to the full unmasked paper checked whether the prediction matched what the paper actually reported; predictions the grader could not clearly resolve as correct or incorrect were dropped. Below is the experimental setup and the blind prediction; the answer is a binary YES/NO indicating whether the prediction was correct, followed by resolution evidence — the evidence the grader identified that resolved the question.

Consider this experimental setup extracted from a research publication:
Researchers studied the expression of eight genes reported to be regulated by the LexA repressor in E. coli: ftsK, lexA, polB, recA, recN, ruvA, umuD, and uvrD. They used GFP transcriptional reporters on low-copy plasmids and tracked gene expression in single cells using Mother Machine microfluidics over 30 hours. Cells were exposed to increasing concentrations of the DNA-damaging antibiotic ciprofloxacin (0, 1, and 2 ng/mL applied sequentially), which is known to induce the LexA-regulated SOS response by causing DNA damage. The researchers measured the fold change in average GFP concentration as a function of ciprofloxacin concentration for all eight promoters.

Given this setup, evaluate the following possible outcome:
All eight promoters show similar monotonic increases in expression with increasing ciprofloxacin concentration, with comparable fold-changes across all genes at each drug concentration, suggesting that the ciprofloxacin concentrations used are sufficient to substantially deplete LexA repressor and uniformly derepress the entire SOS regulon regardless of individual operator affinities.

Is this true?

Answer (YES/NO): NO